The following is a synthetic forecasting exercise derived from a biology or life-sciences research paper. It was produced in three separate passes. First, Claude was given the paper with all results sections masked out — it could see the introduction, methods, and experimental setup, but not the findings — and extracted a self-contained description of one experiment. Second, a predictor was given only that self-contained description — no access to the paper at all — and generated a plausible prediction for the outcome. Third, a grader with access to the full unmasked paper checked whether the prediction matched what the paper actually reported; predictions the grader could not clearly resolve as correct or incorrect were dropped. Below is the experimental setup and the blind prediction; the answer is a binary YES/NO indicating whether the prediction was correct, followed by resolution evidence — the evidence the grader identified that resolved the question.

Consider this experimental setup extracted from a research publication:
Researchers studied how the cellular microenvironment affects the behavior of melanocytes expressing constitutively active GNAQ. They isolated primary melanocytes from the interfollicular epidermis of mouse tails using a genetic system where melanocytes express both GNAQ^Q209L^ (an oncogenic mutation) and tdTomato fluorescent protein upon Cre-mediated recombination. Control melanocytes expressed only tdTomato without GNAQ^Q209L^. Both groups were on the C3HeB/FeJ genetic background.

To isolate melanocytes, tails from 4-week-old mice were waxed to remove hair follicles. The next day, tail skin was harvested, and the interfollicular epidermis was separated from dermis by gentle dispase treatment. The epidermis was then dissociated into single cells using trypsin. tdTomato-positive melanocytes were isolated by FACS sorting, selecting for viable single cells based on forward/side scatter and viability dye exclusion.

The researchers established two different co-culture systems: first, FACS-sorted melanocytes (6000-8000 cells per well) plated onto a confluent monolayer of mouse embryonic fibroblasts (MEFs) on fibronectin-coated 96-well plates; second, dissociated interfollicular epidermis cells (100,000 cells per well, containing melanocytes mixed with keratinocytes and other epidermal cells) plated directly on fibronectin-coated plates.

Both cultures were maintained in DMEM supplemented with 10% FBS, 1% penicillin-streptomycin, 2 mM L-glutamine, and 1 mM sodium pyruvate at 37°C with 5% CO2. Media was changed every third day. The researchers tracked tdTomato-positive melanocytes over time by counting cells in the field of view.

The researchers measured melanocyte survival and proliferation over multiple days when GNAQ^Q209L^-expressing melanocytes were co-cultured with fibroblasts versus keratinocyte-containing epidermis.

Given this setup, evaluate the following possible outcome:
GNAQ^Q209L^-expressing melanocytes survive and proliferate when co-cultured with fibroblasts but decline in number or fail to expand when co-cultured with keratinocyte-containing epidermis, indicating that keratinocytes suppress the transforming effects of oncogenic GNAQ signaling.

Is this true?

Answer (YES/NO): YES